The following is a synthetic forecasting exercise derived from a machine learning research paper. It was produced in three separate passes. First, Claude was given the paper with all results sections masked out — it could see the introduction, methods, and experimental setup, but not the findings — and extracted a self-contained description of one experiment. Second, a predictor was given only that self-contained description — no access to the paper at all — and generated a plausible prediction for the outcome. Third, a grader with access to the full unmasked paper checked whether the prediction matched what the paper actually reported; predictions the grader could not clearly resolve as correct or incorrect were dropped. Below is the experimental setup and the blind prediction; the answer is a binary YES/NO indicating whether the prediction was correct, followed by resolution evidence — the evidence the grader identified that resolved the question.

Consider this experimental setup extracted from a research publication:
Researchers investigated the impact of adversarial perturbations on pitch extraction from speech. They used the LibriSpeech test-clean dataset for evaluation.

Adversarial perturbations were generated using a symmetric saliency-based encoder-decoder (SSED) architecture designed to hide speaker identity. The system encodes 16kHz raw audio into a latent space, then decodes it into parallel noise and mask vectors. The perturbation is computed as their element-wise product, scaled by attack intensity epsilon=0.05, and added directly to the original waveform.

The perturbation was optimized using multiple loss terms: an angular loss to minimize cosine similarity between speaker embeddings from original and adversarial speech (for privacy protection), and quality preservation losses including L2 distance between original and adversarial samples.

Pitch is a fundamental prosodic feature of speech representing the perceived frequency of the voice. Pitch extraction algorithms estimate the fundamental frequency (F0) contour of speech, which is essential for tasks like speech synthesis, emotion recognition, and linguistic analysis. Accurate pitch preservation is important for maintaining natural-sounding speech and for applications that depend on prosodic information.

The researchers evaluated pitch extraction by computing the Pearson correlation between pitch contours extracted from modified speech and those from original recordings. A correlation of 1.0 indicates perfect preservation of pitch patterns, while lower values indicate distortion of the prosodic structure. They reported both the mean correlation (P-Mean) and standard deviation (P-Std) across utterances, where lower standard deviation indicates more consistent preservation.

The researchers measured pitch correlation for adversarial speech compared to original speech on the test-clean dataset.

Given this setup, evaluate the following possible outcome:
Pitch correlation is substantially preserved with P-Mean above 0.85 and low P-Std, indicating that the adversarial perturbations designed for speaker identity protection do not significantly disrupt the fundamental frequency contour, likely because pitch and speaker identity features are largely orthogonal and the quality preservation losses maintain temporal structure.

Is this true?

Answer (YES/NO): YES